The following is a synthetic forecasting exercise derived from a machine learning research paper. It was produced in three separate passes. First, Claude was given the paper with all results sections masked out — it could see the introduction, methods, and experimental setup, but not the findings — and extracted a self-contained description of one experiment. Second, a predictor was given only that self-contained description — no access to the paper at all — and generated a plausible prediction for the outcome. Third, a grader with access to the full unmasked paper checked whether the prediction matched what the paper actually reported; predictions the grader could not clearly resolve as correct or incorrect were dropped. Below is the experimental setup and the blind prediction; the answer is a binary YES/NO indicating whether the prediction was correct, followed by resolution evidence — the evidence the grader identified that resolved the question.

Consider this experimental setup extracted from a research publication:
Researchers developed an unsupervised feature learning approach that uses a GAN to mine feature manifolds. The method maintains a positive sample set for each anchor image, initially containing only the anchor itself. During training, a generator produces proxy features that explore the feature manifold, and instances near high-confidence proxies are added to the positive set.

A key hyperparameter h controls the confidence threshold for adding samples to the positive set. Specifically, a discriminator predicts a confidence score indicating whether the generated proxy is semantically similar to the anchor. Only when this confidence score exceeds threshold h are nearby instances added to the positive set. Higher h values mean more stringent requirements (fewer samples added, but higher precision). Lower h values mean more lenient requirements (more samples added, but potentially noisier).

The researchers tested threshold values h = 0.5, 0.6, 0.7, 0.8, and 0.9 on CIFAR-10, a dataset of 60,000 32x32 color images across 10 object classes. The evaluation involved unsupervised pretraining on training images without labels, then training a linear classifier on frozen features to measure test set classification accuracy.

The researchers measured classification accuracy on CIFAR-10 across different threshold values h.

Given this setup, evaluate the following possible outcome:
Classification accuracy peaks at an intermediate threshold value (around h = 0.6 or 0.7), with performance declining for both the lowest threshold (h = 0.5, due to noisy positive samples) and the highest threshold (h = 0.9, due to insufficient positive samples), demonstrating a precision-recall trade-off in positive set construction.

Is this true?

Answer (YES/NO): YES